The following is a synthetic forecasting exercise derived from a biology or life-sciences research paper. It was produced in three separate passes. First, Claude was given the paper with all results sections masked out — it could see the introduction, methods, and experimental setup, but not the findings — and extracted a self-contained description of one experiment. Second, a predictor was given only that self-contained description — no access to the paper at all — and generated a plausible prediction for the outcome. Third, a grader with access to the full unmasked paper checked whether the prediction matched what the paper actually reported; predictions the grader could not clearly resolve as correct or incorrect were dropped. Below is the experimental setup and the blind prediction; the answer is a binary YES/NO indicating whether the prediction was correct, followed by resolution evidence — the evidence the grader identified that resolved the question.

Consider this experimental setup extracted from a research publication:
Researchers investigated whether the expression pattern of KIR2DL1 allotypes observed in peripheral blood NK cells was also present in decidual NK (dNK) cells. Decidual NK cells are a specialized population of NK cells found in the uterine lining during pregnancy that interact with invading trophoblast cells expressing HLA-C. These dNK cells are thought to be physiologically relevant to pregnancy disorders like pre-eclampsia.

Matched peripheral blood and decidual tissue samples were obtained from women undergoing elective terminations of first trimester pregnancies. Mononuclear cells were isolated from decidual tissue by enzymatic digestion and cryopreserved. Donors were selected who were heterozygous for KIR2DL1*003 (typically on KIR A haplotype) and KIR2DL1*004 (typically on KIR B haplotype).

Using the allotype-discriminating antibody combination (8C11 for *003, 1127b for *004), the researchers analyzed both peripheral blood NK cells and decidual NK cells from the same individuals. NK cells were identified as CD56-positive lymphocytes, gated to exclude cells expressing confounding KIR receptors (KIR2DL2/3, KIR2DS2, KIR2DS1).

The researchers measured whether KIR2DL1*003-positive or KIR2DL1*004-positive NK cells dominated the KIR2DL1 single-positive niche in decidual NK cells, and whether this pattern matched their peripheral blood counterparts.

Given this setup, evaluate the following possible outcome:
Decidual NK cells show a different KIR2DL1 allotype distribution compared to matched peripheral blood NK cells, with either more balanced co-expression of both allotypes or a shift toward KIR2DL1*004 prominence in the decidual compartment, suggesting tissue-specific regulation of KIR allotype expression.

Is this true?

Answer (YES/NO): NO